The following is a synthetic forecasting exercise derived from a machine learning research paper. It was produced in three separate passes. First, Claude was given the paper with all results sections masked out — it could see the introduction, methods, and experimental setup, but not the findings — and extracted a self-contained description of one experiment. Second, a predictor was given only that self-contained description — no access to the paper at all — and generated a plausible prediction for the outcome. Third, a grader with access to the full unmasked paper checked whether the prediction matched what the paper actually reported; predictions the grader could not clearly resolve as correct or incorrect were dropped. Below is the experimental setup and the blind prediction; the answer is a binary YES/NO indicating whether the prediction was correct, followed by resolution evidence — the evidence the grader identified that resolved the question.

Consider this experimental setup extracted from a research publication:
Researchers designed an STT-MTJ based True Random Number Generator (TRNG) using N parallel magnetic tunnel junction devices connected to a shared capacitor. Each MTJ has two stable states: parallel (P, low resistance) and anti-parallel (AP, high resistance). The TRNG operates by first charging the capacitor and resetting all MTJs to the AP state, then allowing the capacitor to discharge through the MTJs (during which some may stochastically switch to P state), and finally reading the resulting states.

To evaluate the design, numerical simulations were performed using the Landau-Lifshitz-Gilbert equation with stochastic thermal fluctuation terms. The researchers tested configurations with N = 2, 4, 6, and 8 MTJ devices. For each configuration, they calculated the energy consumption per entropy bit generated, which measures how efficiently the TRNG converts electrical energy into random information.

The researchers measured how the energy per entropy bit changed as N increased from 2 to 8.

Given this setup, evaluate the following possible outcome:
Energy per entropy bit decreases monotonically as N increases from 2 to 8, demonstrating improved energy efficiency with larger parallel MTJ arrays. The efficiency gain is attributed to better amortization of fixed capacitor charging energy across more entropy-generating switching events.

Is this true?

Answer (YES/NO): YES